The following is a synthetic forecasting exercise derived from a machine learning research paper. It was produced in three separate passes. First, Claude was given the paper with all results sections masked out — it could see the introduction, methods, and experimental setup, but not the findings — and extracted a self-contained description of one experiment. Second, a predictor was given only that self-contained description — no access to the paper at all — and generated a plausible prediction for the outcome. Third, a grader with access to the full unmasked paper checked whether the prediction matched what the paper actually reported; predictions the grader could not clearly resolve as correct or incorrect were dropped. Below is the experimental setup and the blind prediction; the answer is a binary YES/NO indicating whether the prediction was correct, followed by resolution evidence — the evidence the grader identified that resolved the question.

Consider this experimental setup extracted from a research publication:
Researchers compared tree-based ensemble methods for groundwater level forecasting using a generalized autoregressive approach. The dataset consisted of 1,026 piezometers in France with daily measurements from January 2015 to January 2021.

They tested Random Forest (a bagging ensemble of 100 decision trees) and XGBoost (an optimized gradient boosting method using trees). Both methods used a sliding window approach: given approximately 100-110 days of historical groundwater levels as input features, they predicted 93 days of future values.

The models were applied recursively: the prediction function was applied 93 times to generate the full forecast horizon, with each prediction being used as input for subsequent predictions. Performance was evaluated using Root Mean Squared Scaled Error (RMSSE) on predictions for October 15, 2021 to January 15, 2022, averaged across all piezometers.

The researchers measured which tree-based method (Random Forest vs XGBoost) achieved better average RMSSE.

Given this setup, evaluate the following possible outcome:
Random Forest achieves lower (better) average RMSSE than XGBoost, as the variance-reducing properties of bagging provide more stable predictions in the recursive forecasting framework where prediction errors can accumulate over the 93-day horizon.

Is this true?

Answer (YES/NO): YES